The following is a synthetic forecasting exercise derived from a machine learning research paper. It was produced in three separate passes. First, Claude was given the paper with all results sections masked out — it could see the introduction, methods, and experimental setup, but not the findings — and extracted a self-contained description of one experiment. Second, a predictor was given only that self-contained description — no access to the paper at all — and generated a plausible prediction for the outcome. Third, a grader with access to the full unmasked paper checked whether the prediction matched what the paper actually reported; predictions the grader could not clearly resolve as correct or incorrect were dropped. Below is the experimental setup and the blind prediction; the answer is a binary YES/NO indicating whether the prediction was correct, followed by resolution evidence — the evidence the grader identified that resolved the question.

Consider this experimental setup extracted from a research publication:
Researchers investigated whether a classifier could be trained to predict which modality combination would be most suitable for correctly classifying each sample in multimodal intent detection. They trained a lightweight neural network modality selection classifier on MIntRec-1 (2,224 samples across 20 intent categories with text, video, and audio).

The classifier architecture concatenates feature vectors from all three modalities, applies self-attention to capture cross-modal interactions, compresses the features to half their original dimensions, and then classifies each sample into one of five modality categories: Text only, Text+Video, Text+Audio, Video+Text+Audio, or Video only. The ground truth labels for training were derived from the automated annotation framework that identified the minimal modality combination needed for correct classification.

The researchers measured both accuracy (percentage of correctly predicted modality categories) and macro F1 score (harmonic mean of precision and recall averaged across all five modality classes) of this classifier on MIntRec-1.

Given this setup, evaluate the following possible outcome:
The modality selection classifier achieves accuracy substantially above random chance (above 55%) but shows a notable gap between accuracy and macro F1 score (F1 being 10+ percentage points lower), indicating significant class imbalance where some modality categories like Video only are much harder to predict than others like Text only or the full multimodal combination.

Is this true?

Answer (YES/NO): YES